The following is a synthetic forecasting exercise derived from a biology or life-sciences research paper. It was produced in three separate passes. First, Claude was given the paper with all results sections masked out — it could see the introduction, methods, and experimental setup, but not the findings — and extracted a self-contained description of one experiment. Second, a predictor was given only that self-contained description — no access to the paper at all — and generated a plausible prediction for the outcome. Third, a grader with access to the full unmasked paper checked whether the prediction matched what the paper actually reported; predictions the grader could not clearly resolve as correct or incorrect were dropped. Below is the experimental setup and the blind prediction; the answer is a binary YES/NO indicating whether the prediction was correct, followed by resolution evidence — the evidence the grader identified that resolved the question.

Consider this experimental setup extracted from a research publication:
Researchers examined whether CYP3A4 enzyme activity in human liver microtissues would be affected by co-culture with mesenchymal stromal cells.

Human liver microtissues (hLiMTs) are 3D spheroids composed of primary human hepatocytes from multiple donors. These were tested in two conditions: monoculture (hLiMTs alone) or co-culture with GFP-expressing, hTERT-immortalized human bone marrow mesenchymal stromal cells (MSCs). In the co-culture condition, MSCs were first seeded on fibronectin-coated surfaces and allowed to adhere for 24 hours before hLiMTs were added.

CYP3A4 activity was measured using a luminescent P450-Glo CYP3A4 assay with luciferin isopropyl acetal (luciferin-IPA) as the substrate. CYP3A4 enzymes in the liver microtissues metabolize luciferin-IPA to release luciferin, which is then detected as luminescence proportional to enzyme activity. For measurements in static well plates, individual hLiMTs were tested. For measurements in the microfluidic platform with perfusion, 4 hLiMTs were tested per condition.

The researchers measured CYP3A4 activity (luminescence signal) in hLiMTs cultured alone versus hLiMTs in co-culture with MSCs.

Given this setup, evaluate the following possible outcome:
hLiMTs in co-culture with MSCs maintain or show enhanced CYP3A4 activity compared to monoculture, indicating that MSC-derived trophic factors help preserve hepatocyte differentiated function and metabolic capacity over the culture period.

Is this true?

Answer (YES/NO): YES